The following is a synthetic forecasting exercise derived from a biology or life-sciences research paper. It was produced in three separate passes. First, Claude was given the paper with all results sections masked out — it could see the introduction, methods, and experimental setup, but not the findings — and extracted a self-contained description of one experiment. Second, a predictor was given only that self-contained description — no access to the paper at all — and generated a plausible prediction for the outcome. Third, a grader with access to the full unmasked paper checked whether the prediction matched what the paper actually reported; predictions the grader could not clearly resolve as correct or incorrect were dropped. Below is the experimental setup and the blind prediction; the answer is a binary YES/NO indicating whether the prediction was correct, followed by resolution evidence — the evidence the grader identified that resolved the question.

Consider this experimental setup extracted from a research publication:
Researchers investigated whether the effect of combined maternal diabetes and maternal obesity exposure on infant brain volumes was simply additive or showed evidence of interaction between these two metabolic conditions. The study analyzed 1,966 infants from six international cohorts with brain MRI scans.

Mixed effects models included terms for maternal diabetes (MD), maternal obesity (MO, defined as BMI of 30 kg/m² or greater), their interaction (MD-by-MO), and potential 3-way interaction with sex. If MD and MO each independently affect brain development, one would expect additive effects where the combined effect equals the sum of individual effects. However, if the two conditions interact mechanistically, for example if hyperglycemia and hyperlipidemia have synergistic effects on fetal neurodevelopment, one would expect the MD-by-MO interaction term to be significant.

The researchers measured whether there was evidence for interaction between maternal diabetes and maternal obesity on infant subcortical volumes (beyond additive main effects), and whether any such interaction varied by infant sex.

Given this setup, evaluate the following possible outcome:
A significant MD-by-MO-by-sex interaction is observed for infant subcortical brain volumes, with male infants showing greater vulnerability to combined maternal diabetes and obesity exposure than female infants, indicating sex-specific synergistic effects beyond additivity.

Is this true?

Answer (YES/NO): YES